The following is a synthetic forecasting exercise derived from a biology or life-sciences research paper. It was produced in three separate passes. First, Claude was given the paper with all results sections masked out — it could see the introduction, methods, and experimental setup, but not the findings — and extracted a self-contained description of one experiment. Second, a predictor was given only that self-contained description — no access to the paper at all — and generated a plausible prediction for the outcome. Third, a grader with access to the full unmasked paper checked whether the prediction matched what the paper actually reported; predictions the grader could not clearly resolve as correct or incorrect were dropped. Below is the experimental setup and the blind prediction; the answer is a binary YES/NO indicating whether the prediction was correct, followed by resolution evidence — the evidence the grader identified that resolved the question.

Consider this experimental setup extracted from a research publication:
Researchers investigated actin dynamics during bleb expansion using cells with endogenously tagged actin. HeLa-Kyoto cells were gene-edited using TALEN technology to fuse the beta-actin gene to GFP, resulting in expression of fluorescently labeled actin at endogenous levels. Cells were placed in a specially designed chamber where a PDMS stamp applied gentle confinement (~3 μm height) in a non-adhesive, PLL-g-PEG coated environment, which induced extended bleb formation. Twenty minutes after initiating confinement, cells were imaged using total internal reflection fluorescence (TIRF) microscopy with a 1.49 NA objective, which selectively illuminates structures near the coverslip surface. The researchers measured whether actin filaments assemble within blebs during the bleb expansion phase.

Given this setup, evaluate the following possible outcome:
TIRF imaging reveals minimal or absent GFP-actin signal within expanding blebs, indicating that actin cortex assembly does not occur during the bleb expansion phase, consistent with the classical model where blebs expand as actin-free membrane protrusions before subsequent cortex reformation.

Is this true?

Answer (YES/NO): NO